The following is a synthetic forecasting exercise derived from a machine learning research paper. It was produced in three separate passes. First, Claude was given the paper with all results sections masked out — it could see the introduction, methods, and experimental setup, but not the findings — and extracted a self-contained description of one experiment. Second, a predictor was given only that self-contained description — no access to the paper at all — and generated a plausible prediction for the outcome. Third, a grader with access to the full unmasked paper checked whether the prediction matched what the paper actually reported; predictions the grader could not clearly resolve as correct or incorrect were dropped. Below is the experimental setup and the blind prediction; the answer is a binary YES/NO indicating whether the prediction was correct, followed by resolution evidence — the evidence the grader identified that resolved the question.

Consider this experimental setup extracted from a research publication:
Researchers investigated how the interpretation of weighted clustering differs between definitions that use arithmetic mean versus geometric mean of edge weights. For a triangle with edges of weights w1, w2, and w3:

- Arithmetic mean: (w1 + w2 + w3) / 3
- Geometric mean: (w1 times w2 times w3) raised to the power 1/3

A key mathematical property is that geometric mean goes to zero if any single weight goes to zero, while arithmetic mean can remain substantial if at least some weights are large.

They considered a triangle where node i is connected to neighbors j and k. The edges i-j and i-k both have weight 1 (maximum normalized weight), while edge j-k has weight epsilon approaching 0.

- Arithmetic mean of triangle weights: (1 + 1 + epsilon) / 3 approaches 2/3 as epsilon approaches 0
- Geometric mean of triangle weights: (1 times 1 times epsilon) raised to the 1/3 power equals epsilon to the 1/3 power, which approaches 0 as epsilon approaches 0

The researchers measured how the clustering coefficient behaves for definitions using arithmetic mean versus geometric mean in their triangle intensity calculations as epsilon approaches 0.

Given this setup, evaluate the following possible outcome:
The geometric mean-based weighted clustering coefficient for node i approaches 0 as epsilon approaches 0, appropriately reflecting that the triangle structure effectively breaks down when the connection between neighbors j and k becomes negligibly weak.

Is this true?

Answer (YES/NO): YES